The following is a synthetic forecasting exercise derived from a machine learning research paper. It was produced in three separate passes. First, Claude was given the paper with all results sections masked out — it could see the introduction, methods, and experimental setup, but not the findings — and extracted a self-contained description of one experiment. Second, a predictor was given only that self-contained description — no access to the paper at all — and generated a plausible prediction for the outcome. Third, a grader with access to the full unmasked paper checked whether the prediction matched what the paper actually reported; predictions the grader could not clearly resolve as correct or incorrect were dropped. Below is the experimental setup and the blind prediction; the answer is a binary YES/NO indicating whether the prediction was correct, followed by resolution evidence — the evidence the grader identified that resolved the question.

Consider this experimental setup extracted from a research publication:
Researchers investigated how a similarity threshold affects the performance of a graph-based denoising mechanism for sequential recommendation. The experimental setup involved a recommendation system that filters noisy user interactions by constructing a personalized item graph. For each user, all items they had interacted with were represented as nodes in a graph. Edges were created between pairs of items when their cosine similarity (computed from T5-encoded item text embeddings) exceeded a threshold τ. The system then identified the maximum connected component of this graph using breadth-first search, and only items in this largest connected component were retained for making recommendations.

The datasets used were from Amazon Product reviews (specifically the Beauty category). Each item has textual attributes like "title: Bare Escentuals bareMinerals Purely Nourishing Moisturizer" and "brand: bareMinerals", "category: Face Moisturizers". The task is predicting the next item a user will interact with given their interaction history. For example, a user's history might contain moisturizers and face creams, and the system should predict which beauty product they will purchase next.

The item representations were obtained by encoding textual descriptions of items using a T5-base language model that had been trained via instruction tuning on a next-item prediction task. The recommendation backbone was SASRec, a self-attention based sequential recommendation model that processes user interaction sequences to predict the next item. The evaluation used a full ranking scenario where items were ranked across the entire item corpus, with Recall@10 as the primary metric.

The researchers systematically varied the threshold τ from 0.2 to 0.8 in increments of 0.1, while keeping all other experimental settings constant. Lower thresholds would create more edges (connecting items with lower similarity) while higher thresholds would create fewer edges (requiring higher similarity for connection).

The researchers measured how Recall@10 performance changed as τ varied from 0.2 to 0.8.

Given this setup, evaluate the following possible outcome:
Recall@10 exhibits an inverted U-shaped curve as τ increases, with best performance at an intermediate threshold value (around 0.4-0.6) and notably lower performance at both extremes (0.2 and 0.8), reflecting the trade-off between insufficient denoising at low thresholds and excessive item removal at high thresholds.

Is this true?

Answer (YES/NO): YES